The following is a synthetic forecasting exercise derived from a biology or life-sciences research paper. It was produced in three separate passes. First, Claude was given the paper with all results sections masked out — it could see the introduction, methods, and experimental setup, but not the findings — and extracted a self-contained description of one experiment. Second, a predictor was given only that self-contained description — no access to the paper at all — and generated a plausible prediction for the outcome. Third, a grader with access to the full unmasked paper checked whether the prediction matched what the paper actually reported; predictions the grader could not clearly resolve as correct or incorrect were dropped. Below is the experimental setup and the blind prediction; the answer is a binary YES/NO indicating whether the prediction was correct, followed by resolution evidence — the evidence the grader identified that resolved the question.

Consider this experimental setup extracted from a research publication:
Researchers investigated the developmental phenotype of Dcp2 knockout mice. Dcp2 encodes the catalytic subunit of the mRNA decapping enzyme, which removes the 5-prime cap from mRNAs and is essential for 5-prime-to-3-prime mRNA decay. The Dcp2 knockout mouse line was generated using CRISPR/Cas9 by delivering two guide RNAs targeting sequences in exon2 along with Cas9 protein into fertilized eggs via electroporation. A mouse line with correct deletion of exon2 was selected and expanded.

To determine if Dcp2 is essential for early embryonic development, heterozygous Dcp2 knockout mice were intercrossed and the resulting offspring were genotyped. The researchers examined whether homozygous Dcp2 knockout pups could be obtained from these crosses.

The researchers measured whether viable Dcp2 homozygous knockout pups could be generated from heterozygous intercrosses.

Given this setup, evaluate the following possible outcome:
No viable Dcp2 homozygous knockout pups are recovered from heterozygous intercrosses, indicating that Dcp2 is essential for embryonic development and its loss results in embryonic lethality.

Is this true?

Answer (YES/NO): NO